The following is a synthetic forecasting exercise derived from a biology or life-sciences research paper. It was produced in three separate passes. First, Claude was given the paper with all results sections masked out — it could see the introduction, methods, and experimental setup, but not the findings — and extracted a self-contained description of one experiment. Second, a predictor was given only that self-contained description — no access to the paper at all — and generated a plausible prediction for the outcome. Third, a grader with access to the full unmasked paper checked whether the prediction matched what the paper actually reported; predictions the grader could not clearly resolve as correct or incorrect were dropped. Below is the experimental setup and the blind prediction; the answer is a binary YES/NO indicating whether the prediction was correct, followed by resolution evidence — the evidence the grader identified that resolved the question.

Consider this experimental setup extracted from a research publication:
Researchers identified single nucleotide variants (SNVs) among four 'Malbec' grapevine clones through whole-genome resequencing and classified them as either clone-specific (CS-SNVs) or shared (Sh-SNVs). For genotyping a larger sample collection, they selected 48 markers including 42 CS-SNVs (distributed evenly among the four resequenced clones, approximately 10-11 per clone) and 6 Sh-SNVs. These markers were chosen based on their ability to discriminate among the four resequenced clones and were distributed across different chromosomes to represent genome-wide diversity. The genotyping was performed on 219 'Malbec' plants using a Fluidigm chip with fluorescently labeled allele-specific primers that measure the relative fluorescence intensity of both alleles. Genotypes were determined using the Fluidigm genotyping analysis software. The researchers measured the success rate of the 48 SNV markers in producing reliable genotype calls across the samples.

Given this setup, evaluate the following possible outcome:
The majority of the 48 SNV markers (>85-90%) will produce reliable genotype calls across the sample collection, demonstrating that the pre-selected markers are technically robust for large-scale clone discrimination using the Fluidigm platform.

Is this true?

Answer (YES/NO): YES